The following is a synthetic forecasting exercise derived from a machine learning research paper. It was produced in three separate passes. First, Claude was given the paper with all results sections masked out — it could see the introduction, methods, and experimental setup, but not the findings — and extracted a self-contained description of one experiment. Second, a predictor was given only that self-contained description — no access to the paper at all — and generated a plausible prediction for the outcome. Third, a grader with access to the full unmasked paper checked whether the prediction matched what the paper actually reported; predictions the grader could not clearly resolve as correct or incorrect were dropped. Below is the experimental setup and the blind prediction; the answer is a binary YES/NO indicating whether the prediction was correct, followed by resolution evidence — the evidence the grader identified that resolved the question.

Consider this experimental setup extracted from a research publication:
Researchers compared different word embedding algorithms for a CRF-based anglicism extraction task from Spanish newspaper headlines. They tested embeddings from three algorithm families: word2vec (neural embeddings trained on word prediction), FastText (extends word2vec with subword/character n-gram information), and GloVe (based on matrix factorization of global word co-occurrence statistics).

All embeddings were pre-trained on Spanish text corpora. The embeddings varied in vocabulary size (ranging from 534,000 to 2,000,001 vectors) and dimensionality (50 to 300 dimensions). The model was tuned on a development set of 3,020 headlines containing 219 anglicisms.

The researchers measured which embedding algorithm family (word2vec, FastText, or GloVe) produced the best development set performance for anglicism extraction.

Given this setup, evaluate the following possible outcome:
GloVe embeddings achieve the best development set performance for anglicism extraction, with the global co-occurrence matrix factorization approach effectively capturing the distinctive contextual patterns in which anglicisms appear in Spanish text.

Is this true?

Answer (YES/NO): NO